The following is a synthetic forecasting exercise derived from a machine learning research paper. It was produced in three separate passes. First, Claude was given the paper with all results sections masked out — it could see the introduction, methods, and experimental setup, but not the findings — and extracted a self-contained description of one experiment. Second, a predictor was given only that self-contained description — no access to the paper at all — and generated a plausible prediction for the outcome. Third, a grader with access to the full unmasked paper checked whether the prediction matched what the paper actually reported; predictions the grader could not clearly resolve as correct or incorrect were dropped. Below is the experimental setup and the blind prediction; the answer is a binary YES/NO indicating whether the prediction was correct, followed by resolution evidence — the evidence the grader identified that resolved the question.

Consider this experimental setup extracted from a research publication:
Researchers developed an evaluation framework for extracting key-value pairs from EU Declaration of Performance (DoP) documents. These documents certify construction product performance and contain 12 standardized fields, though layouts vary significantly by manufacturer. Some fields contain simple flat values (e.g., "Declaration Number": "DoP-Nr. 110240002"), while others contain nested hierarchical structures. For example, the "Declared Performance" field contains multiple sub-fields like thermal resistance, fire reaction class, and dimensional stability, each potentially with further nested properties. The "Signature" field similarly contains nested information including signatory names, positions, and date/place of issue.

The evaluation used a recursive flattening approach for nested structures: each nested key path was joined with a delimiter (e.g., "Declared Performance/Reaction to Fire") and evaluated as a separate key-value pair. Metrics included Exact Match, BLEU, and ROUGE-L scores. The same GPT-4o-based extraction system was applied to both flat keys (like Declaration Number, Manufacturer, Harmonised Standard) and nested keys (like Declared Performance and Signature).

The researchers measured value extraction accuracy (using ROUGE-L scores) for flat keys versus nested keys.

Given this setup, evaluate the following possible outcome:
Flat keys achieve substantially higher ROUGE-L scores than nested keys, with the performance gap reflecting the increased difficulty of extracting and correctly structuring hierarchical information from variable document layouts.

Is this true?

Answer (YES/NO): YES